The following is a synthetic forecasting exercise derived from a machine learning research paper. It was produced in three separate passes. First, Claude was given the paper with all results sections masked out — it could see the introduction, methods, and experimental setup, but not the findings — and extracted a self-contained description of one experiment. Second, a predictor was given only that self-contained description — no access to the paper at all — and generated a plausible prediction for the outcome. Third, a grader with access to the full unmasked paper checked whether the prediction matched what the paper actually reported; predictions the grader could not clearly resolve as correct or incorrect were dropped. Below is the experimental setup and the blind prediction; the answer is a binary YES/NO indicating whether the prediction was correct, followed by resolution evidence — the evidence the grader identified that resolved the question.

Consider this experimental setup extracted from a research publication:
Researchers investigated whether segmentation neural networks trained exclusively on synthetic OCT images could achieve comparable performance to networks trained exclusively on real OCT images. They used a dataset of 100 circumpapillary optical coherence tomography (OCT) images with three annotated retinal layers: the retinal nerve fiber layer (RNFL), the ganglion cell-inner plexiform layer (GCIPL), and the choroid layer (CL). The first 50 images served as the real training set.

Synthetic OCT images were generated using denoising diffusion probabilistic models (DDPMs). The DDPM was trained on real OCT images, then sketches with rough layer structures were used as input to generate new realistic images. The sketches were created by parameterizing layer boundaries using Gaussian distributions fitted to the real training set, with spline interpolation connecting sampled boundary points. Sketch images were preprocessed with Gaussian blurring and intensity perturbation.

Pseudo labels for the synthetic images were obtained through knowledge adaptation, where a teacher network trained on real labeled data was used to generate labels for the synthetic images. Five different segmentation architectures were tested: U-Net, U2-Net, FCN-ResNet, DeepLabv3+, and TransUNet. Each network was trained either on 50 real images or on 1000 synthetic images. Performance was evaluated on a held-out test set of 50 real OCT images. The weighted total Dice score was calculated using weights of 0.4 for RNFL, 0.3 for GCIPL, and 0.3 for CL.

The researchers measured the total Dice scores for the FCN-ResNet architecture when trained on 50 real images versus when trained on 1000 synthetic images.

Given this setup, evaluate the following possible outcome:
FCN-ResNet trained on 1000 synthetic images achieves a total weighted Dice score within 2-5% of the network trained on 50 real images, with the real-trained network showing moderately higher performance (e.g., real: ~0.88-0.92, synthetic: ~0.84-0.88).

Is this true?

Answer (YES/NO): NO